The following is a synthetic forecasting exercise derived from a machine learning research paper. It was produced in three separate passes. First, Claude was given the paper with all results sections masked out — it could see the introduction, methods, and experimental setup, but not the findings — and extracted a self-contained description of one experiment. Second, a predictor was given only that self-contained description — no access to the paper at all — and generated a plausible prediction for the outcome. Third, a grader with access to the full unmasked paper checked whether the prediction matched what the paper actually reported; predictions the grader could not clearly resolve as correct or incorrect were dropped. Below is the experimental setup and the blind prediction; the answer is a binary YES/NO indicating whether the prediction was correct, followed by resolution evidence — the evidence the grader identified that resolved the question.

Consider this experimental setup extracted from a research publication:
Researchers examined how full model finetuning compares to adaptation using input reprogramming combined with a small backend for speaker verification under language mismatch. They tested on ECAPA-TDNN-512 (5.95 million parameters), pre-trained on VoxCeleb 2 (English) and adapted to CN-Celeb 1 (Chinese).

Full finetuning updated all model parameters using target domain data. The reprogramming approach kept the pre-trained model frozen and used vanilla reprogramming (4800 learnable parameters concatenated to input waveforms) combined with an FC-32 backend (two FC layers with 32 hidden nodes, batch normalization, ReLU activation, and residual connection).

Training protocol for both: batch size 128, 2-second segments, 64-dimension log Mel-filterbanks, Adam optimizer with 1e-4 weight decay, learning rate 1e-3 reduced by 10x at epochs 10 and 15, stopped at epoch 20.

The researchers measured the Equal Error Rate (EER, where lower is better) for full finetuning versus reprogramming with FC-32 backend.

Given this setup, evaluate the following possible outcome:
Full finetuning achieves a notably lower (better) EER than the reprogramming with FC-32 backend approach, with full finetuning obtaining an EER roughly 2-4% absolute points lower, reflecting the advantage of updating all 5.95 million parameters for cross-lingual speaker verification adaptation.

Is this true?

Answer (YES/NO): NO